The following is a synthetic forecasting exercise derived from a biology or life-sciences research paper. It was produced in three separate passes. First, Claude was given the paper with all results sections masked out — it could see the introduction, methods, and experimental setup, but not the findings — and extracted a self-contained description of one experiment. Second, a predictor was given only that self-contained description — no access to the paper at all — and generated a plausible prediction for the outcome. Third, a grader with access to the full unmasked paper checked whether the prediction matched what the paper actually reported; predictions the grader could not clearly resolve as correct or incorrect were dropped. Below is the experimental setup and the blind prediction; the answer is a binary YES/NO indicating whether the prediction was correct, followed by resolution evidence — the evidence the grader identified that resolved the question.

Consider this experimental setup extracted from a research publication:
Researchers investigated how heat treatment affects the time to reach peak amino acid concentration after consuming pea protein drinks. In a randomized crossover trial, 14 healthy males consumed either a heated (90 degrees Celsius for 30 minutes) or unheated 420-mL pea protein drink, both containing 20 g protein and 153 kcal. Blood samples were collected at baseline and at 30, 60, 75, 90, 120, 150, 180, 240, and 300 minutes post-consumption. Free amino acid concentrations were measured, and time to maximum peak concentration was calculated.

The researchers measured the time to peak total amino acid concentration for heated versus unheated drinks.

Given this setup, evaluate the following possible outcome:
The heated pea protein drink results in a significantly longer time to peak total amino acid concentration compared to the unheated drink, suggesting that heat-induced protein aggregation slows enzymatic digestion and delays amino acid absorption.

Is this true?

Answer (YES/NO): NO